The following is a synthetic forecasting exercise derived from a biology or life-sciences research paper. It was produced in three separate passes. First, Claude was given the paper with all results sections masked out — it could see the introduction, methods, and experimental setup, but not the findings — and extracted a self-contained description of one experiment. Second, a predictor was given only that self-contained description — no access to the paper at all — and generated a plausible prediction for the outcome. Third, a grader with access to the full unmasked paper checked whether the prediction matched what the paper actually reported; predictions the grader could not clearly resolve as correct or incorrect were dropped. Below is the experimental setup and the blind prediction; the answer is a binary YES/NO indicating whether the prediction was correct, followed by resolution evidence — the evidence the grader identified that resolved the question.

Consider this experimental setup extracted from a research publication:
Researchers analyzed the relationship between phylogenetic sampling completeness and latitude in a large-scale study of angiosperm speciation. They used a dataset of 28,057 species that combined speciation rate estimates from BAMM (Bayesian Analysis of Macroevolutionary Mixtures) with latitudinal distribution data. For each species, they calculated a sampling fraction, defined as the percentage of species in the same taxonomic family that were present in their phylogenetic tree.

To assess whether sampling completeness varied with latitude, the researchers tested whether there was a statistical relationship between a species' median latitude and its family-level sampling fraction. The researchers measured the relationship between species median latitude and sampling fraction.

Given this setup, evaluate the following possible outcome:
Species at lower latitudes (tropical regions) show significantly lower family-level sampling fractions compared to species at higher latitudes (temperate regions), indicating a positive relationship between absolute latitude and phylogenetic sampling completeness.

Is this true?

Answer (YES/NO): YES